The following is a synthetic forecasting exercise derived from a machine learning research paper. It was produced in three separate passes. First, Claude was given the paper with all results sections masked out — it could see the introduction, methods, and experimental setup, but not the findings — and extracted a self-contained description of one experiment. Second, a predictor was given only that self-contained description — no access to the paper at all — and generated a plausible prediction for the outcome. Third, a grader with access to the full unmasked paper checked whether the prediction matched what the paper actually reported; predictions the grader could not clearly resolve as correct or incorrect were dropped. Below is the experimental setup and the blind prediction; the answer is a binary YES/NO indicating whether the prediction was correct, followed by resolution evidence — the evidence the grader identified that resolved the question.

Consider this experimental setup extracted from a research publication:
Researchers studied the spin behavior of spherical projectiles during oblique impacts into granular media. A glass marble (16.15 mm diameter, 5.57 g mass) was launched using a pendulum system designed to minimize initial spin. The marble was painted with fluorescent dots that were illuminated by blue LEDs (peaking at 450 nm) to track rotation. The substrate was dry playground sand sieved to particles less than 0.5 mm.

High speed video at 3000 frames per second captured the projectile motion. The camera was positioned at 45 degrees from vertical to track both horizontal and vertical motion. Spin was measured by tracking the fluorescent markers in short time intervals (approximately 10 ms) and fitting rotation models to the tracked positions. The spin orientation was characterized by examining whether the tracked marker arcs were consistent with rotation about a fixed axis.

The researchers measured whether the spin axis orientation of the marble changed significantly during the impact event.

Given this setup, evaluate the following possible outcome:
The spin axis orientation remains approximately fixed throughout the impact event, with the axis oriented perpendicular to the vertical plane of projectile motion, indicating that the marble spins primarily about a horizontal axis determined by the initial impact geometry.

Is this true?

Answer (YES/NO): YES